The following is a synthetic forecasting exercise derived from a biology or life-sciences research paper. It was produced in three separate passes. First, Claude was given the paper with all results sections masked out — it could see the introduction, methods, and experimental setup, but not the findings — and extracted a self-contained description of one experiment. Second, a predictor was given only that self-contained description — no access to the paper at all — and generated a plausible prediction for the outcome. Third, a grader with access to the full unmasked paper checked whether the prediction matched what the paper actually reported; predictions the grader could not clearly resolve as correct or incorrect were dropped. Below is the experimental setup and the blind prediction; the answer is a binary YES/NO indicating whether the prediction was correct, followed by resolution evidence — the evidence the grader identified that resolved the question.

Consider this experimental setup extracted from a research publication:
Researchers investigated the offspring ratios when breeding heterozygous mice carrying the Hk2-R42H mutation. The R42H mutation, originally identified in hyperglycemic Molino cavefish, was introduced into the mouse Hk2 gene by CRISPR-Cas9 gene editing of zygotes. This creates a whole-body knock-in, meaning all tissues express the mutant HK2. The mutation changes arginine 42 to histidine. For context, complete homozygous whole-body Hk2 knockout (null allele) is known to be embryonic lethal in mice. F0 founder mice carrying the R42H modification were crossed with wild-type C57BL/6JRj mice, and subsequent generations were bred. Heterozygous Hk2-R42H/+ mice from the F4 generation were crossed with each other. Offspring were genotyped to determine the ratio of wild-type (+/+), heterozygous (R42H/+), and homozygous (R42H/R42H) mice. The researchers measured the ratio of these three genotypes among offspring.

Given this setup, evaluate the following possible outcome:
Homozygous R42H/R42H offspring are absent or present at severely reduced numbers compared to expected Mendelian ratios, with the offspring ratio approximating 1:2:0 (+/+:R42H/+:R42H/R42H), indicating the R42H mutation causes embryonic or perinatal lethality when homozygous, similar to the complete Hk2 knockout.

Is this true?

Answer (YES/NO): NO